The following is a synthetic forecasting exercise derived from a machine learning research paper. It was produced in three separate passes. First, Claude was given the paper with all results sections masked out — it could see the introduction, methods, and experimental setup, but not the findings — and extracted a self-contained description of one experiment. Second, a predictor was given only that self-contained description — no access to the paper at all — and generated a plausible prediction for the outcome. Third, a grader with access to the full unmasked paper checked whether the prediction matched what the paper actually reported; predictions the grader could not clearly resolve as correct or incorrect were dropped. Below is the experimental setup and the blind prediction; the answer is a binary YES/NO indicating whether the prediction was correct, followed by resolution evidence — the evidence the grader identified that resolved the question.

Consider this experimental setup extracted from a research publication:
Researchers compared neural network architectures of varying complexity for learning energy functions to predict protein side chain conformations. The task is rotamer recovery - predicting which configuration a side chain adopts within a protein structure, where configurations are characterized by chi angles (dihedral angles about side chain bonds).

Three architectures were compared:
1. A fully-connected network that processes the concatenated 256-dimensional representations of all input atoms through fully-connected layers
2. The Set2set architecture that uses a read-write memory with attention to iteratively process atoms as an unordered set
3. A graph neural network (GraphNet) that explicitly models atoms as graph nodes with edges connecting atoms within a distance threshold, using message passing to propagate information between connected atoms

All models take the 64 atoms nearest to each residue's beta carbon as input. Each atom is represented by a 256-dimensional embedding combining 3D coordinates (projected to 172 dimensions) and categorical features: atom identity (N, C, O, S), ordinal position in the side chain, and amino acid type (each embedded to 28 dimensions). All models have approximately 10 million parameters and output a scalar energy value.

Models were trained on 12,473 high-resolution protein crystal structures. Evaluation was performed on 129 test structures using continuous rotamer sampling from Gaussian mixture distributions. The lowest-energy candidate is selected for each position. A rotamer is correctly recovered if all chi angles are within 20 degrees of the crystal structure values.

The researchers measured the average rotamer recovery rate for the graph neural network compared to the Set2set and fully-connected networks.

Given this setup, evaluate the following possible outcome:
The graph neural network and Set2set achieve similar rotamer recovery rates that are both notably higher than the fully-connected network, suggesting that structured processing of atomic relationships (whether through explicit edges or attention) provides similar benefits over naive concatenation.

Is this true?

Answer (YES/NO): NO